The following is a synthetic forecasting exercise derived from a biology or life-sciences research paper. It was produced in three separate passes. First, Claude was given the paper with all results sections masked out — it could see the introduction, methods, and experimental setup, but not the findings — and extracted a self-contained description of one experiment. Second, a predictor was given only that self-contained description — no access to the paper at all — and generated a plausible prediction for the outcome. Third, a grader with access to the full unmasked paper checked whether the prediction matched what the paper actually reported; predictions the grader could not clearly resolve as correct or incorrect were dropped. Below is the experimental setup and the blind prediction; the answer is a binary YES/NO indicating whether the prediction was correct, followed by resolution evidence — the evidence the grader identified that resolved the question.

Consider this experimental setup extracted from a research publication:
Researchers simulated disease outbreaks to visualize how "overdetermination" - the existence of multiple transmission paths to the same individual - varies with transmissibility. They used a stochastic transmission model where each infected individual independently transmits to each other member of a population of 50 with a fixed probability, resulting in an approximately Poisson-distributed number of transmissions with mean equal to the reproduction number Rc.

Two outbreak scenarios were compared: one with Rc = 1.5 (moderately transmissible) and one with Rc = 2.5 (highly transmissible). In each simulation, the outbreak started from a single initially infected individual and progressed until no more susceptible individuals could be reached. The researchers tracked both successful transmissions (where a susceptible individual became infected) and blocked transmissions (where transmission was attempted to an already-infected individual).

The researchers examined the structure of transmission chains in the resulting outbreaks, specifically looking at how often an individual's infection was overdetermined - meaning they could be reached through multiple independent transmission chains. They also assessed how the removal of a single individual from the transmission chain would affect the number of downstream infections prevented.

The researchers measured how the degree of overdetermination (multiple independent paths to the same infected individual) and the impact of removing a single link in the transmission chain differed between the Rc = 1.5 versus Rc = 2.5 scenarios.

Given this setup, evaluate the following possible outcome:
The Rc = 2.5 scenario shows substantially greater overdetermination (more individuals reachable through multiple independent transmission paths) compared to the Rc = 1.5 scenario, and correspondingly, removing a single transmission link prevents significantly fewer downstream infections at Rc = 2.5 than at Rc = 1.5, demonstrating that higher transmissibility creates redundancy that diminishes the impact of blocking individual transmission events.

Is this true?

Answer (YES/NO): YES